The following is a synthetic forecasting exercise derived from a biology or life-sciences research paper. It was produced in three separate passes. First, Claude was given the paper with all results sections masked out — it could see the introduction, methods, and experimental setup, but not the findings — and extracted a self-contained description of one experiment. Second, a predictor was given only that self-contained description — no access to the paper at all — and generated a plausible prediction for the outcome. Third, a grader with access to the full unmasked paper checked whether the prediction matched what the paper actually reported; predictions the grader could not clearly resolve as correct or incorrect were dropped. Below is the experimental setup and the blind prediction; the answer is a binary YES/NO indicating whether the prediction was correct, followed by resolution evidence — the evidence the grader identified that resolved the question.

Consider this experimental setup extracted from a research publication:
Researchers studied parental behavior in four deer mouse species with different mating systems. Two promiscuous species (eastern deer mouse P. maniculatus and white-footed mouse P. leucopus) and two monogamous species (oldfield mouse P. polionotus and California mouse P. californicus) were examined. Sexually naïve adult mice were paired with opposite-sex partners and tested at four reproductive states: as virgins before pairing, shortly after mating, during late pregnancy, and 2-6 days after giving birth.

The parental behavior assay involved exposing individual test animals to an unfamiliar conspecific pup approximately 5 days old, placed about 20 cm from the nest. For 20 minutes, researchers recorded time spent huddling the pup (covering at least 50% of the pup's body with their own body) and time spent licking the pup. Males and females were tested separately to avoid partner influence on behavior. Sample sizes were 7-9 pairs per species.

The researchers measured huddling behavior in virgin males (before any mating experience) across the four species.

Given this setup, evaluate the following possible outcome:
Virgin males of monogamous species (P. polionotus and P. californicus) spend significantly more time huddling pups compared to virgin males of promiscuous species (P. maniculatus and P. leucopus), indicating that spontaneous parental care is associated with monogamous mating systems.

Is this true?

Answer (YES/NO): NO